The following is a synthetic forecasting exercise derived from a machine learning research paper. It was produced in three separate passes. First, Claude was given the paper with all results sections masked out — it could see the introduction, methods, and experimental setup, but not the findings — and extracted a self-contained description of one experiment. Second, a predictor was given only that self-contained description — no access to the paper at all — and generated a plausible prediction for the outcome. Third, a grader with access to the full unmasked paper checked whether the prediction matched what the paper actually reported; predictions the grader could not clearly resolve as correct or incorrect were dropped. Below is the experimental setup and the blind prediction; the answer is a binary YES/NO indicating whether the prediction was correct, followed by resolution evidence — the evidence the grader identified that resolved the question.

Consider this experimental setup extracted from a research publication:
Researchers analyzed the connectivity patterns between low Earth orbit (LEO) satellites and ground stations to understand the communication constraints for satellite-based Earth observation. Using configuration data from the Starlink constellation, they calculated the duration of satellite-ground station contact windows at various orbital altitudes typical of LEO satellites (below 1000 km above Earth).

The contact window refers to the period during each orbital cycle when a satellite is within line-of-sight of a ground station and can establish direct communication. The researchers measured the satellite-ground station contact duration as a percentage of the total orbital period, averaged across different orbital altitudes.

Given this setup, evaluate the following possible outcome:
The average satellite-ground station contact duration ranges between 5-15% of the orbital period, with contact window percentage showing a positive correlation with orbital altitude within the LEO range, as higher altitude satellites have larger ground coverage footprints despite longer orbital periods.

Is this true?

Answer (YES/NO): NO